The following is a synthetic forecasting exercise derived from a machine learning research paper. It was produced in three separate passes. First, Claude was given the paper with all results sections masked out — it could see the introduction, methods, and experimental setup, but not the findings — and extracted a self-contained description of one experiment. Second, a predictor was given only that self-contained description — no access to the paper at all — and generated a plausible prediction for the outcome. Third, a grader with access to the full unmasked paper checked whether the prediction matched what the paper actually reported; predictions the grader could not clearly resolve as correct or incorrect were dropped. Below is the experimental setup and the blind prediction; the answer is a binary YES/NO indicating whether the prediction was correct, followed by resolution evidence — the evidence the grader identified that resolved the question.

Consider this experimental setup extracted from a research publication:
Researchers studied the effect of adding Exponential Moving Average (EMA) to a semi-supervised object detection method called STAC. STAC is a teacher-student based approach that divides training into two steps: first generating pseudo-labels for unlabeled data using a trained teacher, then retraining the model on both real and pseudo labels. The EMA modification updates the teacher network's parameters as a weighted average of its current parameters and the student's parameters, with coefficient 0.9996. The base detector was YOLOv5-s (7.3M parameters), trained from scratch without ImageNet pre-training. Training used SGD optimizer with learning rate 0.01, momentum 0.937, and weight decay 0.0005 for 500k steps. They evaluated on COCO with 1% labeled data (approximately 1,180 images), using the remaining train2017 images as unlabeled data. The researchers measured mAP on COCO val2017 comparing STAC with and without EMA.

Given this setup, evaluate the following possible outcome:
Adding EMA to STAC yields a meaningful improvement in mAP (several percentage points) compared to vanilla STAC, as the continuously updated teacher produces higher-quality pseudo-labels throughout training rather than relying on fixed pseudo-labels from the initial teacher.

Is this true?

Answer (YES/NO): NO